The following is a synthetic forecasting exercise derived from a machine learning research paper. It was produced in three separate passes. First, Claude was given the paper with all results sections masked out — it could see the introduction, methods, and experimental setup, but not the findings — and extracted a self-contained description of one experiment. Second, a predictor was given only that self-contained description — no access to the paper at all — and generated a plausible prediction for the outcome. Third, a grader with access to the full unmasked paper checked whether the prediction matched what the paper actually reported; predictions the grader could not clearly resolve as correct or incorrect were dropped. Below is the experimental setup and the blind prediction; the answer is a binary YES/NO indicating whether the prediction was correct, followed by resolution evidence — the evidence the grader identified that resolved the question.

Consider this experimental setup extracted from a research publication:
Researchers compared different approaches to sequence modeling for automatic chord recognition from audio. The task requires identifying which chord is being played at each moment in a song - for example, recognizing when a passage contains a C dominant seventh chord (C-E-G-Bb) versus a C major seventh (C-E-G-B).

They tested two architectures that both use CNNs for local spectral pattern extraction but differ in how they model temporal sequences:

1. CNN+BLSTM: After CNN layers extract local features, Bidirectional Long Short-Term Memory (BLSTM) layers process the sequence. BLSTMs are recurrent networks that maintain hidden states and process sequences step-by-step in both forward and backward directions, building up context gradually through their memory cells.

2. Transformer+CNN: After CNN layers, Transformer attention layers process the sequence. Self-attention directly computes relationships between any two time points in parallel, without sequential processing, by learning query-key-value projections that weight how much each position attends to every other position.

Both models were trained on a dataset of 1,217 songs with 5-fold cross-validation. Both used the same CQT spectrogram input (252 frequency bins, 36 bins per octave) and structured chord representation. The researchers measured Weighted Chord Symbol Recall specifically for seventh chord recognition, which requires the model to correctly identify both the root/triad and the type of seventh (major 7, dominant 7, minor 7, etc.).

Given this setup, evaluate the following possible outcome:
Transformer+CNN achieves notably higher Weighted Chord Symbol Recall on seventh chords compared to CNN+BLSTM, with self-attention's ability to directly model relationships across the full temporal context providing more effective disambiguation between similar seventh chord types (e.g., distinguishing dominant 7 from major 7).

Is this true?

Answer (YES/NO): NO